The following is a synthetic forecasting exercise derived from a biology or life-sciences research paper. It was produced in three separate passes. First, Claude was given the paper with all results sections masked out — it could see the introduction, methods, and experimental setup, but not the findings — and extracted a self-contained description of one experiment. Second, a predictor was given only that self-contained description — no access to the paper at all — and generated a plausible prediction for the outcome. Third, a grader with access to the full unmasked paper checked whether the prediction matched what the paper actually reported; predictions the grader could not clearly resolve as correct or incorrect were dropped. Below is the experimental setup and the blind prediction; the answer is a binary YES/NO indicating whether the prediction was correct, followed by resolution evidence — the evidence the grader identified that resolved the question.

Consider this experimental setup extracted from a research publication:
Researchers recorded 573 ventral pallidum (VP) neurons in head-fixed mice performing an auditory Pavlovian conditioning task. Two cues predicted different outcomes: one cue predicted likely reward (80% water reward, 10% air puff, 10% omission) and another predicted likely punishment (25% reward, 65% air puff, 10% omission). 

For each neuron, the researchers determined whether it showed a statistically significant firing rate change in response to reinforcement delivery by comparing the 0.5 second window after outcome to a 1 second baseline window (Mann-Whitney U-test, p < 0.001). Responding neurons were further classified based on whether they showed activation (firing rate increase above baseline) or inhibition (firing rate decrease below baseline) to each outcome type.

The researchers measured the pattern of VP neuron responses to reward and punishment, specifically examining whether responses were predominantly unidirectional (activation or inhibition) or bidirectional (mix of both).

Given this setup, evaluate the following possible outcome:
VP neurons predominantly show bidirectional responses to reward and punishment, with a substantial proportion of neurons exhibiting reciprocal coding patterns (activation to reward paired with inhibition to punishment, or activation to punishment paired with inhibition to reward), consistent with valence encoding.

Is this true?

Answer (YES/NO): NO